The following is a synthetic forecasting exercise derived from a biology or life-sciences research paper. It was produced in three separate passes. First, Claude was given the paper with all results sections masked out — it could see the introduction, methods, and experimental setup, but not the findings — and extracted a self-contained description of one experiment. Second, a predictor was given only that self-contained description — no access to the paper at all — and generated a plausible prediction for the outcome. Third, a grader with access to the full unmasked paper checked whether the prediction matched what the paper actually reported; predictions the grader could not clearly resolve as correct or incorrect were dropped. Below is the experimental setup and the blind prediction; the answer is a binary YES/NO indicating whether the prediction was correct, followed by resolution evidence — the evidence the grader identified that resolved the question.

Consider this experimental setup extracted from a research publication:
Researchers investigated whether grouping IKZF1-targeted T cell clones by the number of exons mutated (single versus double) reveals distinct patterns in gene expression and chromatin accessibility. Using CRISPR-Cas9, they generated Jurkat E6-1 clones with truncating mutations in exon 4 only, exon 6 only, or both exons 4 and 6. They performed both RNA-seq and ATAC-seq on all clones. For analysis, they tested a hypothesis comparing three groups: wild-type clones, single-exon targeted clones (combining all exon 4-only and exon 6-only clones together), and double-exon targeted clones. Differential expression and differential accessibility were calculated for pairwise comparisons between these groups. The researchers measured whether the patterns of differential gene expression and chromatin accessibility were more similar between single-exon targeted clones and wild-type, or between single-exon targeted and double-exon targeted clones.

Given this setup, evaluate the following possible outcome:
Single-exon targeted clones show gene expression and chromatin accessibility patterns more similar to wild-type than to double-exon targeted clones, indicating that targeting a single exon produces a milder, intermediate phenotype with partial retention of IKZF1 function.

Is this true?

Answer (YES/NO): YES